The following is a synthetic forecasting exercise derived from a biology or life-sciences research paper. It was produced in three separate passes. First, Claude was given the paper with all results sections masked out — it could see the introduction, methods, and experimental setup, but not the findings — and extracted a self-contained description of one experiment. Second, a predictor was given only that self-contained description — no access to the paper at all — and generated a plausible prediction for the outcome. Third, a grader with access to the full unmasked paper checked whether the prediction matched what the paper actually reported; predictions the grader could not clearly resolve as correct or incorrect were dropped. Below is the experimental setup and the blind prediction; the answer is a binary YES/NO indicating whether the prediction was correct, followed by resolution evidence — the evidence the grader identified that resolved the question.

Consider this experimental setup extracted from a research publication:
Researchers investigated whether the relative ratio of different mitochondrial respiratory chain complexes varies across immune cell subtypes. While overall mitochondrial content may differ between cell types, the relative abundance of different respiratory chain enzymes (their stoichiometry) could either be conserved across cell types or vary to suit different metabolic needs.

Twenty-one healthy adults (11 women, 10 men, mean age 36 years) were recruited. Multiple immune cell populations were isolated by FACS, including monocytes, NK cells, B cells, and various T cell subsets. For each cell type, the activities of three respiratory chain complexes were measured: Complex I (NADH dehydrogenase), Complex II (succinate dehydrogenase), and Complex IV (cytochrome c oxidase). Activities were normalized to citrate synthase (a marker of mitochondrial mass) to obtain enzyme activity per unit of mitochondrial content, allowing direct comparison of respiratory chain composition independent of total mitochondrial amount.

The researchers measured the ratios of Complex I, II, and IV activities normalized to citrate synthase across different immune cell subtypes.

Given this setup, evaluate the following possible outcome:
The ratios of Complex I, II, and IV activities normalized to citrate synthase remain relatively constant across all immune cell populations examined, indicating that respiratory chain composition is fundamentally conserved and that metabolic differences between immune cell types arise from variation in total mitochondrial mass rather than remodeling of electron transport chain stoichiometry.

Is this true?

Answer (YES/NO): NO